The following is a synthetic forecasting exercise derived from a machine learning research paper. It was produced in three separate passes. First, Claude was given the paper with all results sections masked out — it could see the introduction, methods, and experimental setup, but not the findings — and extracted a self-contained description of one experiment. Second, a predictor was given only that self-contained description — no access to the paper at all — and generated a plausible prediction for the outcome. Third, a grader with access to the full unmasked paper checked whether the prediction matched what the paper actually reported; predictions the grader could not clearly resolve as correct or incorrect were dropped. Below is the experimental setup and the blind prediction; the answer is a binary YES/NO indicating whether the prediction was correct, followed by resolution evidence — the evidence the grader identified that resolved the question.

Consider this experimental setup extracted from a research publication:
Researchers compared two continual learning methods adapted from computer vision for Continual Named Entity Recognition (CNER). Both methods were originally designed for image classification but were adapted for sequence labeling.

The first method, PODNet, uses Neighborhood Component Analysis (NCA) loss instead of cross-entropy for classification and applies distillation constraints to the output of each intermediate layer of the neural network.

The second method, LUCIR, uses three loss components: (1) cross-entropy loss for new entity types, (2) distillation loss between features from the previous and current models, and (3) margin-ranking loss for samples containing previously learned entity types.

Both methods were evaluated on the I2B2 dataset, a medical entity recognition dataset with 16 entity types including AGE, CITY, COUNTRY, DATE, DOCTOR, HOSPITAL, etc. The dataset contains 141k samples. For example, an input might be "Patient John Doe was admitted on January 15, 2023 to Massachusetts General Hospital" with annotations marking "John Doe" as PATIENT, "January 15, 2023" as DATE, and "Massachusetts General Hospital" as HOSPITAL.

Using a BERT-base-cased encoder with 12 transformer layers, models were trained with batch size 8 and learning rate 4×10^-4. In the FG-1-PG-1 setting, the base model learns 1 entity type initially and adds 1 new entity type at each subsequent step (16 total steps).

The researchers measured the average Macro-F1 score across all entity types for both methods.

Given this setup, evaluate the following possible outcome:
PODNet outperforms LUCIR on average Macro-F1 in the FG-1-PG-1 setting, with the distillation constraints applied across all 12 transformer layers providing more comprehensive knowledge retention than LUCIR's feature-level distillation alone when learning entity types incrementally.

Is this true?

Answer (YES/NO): NO